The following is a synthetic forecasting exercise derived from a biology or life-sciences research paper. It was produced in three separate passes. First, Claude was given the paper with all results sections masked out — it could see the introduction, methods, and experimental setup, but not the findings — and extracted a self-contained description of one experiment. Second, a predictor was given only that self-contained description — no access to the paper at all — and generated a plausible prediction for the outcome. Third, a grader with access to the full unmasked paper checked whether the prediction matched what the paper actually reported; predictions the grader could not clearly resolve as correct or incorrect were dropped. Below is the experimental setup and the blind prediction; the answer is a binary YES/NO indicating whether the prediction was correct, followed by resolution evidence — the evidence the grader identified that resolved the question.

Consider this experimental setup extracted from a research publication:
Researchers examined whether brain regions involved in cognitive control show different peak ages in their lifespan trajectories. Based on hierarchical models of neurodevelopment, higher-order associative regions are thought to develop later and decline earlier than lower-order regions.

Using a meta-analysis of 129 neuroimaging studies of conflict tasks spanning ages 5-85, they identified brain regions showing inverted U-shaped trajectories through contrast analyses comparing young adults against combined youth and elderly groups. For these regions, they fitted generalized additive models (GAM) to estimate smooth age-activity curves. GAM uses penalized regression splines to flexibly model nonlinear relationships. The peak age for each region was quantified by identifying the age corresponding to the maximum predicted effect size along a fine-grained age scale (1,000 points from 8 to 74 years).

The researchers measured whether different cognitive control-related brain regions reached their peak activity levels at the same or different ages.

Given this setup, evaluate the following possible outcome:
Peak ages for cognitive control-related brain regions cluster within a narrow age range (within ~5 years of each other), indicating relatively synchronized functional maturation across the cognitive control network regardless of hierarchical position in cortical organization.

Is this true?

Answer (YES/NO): NO